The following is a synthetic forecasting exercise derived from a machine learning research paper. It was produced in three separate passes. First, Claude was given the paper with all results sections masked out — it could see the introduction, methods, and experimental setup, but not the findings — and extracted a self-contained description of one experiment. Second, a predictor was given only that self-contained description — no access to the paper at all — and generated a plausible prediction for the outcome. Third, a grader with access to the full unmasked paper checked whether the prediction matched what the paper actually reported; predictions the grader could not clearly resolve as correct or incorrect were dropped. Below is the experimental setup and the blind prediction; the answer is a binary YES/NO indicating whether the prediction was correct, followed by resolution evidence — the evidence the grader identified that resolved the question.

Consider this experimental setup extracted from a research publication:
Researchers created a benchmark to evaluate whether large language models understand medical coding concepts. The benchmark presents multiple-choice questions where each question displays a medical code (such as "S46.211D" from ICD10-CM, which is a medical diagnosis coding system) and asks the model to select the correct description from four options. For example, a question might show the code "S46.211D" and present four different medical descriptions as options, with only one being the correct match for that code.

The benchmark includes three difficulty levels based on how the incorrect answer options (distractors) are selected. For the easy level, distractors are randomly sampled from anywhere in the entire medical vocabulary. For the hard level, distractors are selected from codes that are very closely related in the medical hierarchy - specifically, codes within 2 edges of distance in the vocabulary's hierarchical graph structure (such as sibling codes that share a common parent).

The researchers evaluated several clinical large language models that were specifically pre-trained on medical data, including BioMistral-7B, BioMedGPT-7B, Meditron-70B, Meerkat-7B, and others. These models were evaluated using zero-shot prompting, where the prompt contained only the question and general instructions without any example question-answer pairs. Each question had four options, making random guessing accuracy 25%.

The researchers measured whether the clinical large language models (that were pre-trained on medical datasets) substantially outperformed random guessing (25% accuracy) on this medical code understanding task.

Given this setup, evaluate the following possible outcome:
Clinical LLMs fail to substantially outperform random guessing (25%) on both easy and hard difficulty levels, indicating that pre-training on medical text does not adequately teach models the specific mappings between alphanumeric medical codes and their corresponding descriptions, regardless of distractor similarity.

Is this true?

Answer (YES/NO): YES